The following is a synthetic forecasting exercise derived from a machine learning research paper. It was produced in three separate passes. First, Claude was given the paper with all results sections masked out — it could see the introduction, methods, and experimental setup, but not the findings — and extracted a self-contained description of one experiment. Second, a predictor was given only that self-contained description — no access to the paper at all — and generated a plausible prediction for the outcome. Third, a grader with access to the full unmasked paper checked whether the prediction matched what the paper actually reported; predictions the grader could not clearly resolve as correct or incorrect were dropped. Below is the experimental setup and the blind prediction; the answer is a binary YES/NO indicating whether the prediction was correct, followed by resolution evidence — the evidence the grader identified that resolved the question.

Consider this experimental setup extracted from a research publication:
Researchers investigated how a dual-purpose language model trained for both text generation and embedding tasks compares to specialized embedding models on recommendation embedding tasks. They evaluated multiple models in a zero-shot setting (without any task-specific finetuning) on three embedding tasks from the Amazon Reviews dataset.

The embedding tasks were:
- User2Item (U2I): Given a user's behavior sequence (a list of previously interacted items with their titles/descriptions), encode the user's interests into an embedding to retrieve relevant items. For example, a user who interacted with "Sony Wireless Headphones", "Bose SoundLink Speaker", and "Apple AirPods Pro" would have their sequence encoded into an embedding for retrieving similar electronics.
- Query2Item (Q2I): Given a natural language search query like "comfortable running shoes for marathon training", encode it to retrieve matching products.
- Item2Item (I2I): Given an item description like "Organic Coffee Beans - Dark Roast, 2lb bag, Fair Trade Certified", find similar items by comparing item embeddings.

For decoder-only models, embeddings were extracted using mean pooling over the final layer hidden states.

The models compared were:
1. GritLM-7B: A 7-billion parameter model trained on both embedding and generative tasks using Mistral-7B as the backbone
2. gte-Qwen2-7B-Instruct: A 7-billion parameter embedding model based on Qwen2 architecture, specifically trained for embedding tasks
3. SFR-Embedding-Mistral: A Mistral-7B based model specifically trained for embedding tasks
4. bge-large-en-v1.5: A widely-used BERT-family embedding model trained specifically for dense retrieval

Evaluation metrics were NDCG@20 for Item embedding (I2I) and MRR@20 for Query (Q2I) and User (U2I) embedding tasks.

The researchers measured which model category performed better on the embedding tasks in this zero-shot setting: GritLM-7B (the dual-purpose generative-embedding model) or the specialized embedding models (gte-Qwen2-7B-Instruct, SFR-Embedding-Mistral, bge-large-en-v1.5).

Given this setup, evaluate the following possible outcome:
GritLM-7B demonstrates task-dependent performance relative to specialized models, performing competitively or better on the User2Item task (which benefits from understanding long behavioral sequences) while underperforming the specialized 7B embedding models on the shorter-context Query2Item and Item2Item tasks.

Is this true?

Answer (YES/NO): NO